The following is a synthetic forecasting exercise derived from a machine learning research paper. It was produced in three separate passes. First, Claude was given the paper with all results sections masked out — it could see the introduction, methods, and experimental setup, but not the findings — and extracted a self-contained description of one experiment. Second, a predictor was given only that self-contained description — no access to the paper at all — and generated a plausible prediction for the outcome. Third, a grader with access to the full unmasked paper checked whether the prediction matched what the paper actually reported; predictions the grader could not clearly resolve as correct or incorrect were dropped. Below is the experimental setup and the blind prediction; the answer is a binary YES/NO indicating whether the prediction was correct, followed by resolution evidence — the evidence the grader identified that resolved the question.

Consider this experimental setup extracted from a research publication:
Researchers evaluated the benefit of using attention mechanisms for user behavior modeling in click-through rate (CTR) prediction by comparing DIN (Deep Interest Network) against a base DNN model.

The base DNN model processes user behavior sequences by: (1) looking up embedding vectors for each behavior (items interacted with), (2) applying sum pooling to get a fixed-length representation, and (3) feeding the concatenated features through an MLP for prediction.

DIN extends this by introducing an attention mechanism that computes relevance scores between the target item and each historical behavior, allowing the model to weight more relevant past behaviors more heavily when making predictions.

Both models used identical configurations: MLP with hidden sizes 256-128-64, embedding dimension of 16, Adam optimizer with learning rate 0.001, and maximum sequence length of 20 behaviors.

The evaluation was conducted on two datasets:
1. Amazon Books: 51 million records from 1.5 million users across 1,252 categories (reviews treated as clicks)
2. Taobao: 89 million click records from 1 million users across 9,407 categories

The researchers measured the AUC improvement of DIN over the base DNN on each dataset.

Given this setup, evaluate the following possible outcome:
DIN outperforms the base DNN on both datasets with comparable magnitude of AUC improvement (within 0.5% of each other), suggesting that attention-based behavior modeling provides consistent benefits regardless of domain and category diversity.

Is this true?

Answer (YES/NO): NO